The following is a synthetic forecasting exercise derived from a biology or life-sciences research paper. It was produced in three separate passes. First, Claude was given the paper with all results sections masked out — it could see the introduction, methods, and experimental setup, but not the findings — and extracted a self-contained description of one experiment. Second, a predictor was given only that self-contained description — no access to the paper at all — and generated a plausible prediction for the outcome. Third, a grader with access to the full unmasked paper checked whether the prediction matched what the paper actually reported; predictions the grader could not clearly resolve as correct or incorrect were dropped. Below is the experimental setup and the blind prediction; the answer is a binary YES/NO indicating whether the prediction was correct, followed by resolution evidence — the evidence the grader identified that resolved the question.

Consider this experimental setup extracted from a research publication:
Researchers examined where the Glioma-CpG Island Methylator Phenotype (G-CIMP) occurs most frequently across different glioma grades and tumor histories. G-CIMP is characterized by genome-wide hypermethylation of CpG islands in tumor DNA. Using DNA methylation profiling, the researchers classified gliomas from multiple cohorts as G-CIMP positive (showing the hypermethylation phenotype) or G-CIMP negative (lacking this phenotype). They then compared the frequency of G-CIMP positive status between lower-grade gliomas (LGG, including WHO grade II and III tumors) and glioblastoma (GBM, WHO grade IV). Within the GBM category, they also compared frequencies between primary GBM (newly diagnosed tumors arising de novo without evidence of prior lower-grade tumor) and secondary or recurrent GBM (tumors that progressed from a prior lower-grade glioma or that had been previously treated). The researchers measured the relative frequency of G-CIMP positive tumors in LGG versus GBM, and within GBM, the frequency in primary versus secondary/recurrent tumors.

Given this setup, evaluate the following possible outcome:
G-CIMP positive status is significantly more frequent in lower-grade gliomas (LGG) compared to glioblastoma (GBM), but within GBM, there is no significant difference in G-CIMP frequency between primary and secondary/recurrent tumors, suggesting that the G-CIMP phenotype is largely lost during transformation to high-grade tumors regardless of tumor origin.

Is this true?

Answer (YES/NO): NO